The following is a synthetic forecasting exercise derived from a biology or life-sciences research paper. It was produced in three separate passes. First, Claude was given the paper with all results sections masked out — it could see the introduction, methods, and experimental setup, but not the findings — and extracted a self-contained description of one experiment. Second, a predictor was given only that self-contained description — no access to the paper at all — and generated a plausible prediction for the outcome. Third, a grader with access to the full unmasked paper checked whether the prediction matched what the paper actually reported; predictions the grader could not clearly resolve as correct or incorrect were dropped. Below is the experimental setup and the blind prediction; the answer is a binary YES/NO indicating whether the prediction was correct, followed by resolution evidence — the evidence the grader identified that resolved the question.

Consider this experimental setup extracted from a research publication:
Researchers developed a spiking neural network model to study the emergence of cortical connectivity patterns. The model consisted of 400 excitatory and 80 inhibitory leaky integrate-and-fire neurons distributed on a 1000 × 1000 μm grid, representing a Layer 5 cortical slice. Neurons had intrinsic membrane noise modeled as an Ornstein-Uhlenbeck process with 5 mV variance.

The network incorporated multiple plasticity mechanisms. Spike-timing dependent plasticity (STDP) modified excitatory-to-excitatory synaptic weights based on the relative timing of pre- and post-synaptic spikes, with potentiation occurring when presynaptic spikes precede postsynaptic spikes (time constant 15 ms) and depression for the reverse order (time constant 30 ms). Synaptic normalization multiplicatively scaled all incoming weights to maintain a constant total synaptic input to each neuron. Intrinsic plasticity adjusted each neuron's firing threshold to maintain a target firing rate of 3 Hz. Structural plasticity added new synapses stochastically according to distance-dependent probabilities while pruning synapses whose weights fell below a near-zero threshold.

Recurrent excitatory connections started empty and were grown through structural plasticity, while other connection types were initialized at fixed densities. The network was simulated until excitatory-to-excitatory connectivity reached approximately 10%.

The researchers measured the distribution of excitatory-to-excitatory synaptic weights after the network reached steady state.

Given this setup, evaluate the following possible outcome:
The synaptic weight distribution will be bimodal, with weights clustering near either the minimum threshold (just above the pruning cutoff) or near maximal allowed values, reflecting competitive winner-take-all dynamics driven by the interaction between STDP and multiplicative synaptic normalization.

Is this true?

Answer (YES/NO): NO